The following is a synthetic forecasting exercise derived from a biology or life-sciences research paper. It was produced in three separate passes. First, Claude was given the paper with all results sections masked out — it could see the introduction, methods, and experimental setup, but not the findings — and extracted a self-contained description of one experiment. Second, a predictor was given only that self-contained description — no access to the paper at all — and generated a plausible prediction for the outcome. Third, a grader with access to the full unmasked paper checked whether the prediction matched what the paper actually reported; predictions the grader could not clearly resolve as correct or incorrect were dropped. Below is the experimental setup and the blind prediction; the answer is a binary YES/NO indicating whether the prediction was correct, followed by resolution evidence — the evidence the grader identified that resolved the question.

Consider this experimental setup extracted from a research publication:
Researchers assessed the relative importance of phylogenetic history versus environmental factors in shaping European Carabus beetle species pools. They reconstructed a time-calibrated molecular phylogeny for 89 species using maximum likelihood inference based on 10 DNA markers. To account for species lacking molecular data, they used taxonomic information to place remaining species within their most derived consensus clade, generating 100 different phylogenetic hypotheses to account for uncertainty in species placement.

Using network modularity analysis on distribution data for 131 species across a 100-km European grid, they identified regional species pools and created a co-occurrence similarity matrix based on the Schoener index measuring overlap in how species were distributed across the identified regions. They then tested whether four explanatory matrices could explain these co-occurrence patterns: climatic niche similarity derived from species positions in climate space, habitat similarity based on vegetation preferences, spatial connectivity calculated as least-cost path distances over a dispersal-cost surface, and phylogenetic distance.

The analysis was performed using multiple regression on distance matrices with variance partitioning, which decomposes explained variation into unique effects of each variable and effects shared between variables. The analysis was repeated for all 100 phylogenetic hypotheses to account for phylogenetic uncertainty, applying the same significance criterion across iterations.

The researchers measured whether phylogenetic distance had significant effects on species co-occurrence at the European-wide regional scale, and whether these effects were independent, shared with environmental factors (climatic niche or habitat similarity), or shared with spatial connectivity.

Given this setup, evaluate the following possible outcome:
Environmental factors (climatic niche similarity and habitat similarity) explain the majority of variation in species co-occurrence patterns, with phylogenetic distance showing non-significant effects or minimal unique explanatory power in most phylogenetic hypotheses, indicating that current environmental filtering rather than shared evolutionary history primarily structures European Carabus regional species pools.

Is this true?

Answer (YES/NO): YES